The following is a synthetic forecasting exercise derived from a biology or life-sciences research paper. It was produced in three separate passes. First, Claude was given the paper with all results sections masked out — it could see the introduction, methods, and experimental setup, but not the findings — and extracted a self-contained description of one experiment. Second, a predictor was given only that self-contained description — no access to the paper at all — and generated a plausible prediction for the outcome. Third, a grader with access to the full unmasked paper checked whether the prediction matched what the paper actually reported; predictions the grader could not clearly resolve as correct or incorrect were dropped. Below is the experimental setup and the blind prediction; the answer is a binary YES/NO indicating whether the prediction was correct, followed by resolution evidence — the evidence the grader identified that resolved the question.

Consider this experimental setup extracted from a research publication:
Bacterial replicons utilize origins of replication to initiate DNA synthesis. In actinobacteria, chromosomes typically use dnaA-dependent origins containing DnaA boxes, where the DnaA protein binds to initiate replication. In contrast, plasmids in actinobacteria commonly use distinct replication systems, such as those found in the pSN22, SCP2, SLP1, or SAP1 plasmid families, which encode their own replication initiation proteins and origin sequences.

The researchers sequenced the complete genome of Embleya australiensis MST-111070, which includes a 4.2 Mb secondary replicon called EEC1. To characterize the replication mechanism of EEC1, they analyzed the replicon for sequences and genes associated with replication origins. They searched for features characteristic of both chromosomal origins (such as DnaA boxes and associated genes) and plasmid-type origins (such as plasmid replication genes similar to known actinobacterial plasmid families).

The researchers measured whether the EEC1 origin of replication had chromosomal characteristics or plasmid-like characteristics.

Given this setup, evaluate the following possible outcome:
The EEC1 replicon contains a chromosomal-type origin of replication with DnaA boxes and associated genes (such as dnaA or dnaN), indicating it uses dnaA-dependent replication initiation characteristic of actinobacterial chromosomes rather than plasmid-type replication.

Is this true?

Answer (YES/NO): NO